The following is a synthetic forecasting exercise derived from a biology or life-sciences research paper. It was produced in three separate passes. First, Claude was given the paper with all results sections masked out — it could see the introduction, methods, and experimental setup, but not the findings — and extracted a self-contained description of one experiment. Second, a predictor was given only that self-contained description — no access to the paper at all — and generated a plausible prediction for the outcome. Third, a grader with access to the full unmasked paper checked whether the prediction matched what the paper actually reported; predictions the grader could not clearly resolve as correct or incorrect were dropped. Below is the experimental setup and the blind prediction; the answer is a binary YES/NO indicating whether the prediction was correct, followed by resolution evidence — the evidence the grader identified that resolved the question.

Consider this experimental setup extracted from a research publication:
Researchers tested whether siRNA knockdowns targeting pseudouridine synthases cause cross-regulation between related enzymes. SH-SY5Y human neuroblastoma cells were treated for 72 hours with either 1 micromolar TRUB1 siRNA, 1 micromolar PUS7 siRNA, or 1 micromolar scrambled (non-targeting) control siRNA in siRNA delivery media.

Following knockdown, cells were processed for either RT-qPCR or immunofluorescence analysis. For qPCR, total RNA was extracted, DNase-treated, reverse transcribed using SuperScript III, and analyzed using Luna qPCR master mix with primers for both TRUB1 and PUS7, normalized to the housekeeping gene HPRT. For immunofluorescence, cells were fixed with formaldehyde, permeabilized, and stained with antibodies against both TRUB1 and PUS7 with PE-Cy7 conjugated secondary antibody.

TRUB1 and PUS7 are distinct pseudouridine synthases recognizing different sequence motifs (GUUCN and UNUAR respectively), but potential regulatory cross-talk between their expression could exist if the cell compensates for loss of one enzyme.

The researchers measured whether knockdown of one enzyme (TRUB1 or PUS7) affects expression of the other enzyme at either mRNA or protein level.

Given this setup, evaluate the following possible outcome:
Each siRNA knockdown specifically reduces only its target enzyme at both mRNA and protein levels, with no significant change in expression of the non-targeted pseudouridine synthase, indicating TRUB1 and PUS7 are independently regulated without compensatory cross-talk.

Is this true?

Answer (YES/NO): NO